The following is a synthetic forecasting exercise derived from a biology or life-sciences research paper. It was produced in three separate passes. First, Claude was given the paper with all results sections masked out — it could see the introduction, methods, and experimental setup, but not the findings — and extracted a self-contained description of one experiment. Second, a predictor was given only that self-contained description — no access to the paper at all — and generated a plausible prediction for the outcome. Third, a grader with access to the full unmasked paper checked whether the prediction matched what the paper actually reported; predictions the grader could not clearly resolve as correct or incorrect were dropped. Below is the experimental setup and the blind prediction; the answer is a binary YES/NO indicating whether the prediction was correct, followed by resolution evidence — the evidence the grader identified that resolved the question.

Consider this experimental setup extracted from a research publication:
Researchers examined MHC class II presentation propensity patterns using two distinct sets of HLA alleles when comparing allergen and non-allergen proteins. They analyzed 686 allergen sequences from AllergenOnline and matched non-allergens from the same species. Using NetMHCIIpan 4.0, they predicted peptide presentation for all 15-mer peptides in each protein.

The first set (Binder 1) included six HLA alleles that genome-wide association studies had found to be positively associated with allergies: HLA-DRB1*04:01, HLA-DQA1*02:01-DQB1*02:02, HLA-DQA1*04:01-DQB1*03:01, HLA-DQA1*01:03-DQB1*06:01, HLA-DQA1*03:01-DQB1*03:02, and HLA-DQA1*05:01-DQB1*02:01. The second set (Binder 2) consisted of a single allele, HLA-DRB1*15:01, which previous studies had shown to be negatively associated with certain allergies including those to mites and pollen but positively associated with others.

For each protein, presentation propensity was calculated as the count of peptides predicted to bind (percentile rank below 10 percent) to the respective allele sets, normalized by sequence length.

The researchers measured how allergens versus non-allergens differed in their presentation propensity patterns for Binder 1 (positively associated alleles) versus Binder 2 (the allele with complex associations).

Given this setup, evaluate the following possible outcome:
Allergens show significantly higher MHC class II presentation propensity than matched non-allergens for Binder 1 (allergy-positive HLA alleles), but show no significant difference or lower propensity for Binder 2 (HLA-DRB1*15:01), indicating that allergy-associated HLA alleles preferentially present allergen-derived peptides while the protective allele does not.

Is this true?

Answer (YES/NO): YES